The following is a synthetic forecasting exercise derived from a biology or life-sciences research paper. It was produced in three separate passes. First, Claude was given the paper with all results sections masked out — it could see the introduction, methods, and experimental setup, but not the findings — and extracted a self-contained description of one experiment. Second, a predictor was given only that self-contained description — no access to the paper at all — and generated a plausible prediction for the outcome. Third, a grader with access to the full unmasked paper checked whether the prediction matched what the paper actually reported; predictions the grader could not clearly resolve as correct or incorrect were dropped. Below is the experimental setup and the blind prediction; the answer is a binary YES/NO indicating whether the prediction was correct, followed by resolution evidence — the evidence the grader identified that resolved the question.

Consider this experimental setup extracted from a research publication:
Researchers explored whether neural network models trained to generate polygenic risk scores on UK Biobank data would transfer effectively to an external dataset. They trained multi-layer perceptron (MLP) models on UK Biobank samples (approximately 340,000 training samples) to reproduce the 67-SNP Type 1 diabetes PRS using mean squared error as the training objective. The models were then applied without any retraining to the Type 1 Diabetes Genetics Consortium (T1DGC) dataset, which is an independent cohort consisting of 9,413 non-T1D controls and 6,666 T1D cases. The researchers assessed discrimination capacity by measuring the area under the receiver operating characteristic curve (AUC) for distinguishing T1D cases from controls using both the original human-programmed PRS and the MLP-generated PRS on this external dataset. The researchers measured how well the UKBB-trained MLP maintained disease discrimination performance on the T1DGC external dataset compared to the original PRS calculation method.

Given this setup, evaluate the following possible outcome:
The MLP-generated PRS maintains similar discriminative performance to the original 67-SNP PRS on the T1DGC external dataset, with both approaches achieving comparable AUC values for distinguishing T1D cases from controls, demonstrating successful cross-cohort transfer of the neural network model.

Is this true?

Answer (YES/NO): YES